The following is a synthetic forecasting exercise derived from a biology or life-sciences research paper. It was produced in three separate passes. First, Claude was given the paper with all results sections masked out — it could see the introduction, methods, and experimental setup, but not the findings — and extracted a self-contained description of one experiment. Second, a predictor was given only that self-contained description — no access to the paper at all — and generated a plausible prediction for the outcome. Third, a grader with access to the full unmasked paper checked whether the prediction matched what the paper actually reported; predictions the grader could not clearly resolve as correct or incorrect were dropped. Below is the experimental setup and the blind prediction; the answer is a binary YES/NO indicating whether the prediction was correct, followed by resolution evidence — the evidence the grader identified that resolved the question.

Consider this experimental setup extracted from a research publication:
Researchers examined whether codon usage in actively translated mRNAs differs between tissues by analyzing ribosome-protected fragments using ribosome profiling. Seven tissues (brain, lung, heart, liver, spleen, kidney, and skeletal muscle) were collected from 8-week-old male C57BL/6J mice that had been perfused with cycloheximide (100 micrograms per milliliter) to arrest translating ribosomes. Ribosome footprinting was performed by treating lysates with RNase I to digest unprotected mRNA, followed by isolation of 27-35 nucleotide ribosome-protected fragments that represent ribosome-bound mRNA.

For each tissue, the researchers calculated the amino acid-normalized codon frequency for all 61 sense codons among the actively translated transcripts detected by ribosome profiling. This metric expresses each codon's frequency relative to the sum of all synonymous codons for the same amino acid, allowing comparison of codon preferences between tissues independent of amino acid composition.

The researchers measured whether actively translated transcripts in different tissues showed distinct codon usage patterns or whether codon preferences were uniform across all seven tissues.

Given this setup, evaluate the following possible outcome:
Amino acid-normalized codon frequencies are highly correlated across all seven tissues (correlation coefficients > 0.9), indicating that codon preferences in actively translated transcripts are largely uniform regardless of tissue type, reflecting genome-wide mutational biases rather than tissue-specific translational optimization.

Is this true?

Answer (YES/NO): NO